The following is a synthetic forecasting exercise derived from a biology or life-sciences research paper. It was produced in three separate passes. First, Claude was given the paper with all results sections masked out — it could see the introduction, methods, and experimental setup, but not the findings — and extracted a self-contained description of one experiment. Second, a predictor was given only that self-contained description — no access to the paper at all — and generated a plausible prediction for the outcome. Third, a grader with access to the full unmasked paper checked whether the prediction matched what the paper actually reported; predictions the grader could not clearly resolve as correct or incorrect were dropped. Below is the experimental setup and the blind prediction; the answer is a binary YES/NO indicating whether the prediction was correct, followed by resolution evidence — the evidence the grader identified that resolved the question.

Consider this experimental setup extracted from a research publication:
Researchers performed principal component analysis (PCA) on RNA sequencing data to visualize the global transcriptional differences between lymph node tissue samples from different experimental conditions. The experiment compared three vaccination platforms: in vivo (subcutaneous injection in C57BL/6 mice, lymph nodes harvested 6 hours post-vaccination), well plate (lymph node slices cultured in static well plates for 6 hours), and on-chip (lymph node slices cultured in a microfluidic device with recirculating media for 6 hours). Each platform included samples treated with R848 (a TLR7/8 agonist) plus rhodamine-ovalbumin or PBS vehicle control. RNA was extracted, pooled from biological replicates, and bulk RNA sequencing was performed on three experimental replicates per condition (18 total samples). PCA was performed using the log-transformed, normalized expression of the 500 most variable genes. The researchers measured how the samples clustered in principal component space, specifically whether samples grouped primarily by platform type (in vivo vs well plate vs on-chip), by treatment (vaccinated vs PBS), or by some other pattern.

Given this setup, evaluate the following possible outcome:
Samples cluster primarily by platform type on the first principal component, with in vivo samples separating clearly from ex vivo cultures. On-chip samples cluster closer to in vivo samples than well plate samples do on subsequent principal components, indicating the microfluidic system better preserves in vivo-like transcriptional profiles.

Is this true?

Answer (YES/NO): NO